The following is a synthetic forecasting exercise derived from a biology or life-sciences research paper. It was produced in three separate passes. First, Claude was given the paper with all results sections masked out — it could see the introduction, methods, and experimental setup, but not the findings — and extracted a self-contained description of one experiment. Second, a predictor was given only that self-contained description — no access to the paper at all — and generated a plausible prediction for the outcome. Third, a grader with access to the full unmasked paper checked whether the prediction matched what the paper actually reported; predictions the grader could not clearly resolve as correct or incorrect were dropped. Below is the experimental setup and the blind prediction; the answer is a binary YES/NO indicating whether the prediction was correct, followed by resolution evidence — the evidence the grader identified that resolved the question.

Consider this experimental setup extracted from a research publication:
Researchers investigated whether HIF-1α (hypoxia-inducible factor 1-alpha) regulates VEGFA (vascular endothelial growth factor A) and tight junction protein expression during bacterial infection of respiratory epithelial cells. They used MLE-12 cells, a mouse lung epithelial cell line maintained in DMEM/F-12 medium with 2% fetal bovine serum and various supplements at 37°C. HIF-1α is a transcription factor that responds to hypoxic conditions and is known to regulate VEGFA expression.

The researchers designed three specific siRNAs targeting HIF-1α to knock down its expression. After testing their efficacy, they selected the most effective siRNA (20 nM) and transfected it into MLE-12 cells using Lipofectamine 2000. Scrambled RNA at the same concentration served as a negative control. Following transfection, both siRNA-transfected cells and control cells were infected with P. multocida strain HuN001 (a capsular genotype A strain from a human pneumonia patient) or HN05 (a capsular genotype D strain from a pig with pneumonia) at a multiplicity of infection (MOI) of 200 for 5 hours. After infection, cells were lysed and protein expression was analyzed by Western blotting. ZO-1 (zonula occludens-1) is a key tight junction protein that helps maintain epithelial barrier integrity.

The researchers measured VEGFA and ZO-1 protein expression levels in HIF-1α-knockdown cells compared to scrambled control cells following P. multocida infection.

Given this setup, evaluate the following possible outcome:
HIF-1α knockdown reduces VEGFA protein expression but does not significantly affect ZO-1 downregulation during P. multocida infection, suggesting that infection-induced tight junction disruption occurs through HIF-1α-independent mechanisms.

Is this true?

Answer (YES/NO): NO